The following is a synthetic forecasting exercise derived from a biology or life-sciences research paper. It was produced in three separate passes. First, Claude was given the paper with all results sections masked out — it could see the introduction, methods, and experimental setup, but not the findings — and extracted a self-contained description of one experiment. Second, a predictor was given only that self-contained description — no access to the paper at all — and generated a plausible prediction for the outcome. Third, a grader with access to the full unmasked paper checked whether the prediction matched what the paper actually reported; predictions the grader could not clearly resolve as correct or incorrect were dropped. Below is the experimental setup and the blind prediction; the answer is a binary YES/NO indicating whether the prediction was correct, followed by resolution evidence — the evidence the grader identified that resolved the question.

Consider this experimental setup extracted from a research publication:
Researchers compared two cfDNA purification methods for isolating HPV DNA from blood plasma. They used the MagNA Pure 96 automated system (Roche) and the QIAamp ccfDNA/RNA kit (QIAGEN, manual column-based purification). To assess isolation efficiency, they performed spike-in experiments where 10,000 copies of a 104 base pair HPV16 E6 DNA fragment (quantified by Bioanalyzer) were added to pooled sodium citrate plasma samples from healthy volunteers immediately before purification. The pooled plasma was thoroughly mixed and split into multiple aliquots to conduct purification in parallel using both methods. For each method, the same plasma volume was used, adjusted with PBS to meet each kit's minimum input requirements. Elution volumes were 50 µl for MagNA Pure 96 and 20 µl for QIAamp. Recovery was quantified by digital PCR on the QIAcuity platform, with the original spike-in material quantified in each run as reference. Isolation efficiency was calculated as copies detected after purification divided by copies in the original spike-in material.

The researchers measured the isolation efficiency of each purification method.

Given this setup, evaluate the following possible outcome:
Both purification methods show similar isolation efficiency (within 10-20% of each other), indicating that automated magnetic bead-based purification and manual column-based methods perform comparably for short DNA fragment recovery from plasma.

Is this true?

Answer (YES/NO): NO